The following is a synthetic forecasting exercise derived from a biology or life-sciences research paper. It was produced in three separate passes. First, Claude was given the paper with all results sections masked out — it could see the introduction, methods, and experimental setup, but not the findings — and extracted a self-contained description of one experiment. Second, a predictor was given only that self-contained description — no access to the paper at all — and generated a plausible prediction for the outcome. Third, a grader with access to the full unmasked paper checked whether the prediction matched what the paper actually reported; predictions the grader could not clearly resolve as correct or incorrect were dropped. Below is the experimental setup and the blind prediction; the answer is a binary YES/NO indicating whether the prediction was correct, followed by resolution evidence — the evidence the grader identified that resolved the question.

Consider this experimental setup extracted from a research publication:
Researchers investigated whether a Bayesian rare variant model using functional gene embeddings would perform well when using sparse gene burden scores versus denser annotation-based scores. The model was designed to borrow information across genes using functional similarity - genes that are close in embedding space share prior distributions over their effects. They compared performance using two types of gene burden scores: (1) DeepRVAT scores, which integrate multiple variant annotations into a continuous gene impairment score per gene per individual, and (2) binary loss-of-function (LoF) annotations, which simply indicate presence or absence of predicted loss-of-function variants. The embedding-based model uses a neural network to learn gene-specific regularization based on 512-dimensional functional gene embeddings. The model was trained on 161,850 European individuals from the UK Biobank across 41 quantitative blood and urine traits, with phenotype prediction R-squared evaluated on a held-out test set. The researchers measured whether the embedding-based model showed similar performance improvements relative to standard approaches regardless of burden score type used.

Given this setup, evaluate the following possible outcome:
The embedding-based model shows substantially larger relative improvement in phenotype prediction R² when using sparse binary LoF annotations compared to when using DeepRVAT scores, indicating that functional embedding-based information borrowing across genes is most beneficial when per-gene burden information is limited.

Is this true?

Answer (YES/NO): NO